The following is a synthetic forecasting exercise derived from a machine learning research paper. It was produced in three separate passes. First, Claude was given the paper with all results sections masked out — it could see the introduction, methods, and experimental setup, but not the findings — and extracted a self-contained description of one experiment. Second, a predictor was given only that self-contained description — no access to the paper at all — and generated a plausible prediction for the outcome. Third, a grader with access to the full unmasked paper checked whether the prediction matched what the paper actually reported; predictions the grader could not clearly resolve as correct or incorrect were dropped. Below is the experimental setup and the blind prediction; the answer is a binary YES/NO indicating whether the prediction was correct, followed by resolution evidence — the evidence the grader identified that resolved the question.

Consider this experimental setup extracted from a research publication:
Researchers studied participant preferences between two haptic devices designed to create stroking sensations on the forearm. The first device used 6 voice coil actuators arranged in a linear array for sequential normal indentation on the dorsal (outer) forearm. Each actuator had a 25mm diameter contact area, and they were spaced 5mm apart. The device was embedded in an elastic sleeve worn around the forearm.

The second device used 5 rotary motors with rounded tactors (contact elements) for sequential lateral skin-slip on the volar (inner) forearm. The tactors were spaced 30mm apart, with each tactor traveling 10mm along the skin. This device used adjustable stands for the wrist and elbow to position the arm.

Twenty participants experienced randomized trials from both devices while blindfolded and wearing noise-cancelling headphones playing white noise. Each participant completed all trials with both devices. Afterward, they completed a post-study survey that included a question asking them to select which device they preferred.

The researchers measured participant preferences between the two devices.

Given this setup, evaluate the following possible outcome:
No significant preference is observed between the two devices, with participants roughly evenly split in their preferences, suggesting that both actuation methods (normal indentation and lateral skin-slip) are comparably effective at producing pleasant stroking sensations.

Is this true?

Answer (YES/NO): NO